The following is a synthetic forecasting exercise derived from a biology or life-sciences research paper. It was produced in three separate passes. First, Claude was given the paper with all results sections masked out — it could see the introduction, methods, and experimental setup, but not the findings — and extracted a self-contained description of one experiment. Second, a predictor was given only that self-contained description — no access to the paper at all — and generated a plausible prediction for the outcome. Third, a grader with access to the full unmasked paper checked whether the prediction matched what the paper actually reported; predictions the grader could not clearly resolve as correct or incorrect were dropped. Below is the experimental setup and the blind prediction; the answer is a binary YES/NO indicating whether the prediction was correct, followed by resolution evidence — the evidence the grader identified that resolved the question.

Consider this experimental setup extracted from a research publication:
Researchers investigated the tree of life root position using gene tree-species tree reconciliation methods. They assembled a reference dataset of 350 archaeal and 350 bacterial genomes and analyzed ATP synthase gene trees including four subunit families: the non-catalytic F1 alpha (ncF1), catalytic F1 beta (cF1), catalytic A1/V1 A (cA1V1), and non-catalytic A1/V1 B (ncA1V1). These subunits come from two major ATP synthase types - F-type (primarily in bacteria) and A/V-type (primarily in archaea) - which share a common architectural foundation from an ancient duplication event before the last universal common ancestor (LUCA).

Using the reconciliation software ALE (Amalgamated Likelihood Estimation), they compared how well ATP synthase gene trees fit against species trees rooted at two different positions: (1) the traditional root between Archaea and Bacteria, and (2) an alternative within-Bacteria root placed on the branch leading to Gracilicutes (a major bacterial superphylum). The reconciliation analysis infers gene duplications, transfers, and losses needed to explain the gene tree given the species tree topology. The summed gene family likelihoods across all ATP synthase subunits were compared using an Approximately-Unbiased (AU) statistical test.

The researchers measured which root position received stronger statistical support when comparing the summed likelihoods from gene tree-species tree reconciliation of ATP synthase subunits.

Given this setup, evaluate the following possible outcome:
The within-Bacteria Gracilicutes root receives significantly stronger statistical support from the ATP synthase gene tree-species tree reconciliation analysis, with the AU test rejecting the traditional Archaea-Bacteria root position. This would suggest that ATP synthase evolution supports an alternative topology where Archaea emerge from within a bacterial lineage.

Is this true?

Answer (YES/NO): NO